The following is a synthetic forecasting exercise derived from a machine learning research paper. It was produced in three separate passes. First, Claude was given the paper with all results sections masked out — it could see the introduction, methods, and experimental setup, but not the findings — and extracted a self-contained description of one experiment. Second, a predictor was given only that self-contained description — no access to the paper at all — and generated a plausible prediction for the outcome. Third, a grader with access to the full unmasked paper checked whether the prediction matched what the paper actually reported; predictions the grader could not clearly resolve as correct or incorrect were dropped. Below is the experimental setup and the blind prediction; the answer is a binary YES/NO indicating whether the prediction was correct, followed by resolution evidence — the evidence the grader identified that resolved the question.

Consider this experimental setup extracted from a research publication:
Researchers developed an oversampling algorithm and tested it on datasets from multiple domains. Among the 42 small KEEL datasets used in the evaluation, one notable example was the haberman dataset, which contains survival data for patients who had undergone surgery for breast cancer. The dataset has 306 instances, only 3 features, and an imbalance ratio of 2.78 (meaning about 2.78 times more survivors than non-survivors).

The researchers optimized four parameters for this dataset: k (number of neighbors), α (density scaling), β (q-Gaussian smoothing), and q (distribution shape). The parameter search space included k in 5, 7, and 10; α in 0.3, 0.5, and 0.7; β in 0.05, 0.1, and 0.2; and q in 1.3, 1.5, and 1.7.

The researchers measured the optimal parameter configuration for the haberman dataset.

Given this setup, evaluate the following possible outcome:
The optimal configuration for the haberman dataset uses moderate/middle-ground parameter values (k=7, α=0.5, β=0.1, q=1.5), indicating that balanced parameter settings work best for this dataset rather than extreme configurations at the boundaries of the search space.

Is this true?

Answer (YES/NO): NO